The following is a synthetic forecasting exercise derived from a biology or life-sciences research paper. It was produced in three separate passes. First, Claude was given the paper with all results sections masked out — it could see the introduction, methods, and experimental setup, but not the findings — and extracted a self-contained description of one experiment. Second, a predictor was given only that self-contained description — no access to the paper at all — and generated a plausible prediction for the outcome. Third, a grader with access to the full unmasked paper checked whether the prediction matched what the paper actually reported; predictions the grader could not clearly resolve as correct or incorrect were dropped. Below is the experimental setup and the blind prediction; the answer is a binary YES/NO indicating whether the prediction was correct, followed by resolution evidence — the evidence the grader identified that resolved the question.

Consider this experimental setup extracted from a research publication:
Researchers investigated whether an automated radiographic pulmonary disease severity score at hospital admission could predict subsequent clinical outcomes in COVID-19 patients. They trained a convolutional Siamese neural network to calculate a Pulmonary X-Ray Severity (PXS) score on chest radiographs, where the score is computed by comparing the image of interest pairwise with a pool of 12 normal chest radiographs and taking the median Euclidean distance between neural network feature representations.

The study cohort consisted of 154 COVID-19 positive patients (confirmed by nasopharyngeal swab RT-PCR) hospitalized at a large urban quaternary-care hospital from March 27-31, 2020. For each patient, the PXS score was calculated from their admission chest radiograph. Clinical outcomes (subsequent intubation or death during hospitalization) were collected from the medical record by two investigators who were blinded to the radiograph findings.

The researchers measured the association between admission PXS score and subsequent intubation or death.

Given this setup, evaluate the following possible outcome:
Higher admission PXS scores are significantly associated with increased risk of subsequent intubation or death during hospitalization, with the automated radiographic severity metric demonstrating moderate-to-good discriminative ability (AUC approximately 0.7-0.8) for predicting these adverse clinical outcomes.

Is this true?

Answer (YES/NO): YES